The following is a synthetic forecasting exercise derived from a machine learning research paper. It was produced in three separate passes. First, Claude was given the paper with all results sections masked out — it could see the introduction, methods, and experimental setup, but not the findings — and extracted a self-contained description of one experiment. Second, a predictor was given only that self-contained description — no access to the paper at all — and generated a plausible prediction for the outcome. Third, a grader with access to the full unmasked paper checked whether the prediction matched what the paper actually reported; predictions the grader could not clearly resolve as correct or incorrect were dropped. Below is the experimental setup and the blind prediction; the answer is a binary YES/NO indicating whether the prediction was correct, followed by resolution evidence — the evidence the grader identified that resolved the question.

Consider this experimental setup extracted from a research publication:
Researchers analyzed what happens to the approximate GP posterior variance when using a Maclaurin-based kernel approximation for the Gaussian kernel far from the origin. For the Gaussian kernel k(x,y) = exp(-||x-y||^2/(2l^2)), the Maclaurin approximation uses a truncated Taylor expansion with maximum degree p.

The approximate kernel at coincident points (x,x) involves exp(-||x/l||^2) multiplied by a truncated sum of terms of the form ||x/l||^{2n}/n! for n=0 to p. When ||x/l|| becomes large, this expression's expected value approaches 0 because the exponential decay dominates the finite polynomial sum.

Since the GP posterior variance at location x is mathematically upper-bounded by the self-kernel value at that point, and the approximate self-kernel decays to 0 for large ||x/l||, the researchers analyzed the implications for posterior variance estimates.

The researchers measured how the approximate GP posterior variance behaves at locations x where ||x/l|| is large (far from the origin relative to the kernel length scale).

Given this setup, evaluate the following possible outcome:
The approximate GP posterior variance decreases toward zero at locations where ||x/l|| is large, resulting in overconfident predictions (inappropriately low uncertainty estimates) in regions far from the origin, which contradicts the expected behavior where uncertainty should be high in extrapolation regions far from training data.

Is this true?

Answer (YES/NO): YES